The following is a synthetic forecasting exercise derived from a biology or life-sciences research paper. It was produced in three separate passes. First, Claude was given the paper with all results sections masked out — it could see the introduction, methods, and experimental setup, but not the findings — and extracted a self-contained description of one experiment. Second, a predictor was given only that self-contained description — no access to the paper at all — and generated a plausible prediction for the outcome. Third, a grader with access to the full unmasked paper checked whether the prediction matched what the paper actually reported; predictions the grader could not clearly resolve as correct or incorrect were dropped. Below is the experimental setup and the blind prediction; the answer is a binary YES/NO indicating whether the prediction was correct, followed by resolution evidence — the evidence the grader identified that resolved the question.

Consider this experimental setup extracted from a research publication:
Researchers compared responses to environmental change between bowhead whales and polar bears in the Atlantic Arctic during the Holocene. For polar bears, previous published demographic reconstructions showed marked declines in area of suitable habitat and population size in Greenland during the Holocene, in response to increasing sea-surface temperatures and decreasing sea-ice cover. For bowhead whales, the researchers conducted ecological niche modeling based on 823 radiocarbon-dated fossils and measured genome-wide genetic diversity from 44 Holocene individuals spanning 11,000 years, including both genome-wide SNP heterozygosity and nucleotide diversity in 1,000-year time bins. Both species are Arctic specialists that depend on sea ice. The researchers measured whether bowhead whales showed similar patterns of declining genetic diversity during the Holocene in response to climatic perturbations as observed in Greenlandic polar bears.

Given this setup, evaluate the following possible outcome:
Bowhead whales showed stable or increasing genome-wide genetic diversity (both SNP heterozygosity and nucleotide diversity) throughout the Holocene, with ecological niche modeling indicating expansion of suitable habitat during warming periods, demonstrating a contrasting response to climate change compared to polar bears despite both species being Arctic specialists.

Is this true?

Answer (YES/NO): NO